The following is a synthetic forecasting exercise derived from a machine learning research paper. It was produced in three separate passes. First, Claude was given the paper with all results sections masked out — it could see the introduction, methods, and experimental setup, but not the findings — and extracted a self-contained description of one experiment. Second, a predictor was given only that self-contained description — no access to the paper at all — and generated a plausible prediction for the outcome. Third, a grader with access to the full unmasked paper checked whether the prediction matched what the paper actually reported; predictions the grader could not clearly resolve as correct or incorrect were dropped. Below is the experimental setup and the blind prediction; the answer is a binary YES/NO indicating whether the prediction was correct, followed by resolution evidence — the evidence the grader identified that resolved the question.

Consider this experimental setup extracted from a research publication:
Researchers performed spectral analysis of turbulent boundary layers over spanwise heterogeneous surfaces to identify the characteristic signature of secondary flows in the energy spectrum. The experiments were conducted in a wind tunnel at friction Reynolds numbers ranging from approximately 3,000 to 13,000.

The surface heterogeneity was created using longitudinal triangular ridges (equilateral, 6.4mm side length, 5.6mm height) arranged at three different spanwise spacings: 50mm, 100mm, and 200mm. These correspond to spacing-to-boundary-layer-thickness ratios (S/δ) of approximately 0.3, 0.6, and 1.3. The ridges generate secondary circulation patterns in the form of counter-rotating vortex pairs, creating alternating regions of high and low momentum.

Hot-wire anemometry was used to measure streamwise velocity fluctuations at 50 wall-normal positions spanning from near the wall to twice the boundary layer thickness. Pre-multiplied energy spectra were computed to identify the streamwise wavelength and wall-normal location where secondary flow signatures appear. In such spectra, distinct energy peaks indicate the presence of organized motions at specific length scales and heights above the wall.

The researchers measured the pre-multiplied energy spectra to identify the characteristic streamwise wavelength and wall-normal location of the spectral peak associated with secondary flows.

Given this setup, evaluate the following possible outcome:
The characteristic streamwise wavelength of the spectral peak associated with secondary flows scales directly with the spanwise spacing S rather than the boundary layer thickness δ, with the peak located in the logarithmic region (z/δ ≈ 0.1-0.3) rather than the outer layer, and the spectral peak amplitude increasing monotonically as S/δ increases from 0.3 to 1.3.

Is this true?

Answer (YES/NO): NO